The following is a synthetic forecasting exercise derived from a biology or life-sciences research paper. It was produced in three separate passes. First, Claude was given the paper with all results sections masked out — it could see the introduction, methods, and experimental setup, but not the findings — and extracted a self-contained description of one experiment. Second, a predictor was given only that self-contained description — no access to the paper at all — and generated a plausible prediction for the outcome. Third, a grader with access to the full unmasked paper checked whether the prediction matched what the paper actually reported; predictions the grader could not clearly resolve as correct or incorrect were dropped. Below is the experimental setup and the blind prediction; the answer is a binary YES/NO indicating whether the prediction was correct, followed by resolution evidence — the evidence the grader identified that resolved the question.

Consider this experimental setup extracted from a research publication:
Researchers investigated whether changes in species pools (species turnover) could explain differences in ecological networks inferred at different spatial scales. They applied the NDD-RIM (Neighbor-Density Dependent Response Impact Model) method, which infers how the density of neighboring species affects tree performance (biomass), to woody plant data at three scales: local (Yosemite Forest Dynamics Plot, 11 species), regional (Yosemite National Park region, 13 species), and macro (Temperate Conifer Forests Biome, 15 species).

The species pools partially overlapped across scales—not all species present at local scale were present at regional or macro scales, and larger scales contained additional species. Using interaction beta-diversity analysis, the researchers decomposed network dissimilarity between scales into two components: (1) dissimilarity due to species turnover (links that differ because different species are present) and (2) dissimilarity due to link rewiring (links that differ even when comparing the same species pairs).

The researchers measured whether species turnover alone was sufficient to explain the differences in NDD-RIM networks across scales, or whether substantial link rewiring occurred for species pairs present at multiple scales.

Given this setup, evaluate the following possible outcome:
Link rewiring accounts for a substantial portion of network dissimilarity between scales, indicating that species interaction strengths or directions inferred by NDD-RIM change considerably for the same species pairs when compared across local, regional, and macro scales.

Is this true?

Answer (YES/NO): YES